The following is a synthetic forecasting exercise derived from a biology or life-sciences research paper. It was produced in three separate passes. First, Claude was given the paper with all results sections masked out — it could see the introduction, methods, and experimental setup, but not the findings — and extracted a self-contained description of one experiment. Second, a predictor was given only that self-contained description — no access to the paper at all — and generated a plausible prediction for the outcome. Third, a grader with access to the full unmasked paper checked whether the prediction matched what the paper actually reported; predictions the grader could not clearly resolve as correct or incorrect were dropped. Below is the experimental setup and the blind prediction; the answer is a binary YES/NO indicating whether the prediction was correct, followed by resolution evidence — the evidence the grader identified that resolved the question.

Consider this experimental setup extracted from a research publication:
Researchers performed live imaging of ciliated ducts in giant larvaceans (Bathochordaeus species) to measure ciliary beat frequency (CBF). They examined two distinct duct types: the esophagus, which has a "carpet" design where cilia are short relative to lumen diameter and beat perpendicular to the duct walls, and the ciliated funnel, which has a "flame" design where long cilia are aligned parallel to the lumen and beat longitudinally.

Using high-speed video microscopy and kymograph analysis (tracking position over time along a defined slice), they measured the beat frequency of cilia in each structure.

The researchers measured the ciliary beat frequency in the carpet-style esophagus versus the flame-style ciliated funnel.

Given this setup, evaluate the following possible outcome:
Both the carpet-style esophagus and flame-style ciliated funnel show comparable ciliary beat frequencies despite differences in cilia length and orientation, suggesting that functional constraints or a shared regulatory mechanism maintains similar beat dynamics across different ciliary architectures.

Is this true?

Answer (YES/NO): NO